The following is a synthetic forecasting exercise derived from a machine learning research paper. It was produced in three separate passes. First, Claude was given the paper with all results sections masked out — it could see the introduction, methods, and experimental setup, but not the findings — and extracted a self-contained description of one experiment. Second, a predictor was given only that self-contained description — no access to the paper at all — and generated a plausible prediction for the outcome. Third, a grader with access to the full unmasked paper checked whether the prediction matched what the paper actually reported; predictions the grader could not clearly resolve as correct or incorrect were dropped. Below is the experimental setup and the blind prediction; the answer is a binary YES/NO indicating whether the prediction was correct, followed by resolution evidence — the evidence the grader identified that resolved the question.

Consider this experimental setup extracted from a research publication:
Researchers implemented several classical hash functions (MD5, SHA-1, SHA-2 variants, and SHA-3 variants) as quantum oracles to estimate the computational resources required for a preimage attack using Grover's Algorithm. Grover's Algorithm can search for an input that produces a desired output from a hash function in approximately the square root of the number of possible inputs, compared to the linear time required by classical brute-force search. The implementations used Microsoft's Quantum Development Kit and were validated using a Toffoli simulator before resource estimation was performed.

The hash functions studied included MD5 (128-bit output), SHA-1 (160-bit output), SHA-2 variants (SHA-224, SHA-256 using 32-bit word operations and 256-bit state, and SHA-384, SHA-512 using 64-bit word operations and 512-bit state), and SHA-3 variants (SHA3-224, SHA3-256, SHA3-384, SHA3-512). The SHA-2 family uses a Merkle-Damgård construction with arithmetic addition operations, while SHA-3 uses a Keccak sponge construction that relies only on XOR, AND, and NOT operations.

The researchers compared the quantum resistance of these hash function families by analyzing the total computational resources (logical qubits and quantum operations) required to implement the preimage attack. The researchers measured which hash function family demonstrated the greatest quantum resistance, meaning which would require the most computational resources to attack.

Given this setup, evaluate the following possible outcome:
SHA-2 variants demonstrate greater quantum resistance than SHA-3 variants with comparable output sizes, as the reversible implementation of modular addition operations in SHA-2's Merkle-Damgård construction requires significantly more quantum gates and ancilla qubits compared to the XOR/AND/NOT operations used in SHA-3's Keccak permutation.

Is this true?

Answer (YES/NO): YES